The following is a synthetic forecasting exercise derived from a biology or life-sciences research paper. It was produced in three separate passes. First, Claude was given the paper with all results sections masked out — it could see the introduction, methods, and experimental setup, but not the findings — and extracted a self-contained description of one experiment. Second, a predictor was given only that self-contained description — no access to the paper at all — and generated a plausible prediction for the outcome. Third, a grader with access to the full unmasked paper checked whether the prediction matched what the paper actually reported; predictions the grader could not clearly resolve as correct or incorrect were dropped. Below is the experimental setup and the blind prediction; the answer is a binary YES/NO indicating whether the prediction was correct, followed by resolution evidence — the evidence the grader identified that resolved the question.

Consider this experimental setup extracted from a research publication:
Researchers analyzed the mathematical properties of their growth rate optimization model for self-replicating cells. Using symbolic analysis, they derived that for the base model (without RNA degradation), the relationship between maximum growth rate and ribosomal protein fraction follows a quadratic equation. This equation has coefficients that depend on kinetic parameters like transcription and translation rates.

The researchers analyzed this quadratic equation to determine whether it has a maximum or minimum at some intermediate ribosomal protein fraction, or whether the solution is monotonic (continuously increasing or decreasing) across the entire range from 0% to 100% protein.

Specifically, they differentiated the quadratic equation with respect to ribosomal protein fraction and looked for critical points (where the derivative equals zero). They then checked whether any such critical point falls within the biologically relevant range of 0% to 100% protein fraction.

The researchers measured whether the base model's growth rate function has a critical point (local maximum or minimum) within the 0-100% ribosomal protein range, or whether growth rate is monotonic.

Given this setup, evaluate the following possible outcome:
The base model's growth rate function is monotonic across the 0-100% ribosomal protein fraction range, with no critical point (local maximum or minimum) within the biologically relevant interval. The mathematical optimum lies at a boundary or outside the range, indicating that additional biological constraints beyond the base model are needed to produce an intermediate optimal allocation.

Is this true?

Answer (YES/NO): YES